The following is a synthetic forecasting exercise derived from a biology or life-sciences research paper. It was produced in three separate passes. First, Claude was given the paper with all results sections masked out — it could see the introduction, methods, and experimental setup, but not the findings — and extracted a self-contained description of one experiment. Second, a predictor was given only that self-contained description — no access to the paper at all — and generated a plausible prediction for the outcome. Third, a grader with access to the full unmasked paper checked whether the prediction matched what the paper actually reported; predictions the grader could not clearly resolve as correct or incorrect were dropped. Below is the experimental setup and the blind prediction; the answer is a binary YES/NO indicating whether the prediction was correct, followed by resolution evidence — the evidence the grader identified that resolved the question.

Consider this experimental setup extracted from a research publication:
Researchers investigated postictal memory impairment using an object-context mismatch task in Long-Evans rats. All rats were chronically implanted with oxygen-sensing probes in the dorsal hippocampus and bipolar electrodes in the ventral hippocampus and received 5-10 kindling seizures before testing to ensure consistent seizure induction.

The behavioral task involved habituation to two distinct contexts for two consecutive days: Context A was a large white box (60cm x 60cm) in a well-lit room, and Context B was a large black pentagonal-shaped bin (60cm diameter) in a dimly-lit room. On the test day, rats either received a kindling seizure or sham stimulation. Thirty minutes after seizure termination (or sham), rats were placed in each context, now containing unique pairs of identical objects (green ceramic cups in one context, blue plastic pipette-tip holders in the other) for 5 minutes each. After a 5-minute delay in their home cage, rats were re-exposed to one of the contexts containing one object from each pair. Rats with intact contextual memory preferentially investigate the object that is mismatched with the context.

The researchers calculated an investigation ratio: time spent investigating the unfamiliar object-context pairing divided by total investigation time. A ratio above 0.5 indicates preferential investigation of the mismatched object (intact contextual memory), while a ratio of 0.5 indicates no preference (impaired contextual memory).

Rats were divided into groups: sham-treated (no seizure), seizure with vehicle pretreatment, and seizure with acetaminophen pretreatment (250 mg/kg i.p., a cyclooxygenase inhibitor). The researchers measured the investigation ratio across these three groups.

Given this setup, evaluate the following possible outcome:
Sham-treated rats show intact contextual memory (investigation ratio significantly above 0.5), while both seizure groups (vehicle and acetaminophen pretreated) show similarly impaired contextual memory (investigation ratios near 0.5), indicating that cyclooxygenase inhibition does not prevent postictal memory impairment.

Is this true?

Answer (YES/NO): NO